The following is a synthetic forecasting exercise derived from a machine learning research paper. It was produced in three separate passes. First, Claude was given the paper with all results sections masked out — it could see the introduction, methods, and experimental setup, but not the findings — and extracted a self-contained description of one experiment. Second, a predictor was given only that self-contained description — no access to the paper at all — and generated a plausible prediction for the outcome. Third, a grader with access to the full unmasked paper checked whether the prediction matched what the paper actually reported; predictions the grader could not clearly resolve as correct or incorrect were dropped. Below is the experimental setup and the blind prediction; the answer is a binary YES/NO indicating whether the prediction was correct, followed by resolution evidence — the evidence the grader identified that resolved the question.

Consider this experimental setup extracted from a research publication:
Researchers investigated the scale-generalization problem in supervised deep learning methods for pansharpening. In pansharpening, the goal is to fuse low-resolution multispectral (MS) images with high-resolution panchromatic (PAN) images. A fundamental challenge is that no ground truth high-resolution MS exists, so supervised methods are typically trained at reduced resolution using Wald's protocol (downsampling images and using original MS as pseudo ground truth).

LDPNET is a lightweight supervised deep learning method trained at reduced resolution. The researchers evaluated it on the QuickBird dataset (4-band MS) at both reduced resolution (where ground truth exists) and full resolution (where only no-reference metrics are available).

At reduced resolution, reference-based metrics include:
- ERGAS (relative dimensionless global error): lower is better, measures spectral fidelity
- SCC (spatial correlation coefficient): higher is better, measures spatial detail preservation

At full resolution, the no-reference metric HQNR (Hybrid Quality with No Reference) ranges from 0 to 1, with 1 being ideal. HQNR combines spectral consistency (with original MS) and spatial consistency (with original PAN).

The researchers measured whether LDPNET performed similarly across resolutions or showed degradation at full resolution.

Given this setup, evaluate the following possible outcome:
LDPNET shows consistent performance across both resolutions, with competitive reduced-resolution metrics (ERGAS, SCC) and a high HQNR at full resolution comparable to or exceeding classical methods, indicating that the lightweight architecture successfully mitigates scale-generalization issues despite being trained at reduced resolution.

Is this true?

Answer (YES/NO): NO